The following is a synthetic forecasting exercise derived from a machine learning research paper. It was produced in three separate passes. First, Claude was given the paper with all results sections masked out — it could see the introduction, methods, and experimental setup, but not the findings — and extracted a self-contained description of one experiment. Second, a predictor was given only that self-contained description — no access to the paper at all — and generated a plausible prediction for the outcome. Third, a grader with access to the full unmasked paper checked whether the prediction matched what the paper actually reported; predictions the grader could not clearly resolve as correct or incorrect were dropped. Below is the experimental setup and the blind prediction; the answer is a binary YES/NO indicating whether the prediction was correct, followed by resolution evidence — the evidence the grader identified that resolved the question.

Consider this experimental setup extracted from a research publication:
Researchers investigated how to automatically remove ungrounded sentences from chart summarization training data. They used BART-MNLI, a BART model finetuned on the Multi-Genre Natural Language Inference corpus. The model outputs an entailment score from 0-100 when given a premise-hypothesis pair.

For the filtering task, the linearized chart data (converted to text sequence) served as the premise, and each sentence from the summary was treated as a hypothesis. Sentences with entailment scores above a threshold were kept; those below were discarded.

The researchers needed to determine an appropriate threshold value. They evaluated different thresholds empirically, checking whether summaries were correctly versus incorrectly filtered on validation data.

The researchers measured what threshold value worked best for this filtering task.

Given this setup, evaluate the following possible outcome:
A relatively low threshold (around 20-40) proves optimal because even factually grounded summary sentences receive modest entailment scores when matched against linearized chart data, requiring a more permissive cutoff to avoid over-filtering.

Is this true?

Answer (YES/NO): YES